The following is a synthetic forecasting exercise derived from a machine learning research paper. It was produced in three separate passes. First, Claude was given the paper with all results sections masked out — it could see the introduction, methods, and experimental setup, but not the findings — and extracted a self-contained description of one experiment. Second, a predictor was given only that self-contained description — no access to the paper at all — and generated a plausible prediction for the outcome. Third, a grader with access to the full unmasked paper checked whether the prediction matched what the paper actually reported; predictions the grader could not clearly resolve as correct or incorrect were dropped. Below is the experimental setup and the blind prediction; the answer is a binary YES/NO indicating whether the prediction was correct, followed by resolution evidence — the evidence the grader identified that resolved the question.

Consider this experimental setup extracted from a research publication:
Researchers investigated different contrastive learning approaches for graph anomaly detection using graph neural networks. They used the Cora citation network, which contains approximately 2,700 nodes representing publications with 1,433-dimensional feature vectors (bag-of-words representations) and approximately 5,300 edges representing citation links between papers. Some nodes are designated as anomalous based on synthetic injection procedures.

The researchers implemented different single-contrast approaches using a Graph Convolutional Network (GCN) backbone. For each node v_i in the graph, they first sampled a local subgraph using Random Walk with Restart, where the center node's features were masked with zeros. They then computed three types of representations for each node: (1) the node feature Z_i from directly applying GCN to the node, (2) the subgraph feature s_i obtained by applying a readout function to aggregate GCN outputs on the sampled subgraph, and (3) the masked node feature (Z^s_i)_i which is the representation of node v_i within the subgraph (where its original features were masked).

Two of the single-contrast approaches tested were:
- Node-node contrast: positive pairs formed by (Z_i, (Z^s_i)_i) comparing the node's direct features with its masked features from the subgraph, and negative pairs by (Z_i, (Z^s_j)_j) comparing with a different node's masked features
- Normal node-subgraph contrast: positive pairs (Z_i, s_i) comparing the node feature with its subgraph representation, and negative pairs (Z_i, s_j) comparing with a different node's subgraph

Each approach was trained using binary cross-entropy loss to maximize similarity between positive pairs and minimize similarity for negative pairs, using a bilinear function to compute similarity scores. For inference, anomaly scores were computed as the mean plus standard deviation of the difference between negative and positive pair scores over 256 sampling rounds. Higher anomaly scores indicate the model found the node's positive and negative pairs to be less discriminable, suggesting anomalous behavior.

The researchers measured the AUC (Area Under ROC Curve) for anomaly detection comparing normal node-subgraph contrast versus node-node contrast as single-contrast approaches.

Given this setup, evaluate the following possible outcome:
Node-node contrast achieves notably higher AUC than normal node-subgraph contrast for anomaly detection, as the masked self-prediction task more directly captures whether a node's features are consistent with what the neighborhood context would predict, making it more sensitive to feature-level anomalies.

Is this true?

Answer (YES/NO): NO